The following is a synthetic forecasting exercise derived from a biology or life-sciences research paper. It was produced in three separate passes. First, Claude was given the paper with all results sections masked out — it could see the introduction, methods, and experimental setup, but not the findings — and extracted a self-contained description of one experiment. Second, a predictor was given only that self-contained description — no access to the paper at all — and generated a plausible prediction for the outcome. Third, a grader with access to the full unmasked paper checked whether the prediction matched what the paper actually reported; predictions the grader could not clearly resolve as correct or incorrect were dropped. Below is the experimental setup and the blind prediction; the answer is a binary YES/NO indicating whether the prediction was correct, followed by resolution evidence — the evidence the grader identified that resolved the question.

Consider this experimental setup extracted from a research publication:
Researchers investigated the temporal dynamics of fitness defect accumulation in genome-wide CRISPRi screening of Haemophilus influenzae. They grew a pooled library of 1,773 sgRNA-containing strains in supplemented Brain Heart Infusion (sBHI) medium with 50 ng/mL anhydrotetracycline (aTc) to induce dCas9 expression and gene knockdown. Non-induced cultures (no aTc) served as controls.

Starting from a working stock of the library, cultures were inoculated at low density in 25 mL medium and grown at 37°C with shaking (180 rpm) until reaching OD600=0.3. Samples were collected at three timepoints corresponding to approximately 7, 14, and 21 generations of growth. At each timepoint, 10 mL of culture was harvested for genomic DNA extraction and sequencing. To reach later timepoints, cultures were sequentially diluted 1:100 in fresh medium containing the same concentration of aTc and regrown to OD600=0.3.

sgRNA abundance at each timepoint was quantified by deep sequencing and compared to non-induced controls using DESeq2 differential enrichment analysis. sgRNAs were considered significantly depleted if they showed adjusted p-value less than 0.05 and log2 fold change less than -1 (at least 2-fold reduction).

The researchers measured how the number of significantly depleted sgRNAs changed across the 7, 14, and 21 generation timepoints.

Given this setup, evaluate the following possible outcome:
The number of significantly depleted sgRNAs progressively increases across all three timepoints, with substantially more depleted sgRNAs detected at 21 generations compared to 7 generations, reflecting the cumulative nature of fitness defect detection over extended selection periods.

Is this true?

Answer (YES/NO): YES